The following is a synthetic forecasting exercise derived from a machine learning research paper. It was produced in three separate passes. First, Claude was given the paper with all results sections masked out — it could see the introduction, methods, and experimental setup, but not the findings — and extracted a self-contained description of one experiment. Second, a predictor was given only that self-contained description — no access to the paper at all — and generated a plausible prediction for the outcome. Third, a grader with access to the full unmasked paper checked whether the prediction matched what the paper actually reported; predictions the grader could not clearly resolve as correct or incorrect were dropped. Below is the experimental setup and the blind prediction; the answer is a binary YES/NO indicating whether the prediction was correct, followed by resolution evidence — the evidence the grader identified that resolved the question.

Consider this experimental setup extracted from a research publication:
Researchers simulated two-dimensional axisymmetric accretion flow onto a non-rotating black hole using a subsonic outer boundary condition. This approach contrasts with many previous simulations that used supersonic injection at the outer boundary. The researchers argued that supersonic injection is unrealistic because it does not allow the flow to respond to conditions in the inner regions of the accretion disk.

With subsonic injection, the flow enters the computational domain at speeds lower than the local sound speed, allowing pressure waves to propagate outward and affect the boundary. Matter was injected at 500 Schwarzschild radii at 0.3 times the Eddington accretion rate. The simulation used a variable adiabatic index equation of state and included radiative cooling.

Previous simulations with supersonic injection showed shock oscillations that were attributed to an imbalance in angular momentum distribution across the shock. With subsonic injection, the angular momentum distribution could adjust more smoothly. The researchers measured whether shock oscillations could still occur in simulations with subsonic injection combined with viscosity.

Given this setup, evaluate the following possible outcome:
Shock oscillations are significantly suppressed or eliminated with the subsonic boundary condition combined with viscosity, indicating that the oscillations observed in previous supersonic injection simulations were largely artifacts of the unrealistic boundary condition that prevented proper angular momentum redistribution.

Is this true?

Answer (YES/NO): NO